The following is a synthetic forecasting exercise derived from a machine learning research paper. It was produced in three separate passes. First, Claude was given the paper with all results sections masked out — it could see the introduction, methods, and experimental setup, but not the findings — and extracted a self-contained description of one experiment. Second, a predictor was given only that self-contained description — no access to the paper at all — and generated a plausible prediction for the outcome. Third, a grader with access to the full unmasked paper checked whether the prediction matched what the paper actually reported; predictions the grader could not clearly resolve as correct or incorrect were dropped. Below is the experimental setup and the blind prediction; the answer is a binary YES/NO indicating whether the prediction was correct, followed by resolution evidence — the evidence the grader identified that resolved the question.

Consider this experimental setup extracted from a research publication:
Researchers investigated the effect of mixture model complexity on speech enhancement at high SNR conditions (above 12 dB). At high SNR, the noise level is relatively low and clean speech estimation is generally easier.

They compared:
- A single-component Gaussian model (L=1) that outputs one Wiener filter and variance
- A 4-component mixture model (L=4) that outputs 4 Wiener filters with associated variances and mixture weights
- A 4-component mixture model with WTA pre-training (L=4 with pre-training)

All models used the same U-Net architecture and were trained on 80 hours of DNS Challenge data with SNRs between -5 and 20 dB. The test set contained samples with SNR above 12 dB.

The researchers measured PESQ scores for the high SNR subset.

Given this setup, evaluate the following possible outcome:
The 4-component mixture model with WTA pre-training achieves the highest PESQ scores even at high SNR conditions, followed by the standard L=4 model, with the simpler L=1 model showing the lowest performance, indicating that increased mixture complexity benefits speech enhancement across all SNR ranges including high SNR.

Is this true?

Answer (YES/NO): NO